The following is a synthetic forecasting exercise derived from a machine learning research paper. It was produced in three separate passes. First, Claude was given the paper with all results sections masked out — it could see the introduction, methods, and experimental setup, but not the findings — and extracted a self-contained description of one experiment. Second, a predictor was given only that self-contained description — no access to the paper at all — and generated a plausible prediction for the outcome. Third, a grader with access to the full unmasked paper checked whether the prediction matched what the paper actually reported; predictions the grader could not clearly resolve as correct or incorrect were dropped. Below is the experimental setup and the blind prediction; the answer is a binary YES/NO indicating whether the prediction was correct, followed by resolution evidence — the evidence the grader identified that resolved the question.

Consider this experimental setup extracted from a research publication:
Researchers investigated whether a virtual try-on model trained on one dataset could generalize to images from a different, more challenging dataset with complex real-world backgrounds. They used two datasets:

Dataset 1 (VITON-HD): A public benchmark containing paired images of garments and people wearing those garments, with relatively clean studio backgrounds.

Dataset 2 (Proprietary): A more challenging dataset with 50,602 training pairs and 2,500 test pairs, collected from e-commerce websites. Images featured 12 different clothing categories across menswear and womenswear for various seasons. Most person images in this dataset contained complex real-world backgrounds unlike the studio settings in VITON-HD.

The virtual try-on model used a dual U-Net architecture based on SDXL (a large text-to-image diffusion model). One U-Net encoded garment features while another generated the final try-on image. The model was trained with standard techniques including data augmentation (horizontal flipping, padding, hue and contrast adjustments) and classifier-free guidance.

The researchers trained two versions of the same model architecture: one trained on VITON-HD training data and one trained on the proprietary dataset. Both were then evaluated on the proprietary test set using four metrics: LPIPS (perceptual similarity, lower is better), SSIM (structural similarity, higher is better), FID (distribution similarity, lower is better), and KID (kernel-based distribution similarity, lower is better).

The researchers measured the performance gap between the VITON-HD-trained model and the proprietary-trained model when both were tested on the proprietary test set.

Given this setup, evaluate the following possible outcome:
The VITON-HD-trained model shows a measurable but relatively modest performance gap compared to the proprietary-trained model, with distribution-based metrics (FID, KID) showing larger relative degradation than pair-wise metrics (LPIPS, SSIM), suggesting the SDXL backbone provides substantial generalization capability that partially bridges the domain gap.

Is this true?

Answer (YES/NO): NO